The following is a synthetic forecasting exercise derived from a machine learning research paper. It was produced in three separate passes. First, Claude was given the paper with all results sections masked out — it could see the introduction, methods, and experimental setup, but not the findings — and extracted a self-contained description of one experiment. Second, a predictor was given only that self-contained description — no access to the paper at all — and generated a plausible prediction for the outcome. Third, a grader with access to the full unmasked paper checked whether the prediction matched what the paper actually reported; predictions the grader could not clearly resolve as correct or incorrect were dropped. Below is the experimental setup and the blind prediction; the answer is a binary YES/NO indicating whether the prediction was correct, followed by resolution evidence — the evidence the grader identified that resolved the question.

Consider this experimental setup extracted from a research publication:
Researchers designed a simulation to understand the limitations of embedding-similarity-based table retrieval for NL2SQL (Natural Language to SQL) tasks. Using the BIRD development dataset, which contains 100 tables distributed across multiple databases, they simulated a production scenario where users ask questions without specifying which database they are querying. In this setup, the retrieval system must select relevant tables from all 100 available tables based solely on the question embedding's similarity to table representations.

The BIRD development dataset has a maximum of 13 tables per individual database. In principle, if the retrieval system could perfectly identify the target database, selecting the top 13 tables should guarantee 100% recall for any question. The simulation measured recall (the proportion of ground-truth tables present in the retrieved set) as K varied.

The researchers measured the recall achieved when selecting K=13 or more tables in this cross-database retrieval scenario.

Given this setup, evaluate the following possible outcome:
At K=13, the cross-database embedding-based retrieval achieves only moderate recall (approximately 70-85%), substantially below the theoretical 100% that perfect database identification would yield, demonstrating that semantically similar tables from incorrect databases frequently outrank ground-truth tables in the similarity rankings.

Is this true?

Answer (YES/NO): YES